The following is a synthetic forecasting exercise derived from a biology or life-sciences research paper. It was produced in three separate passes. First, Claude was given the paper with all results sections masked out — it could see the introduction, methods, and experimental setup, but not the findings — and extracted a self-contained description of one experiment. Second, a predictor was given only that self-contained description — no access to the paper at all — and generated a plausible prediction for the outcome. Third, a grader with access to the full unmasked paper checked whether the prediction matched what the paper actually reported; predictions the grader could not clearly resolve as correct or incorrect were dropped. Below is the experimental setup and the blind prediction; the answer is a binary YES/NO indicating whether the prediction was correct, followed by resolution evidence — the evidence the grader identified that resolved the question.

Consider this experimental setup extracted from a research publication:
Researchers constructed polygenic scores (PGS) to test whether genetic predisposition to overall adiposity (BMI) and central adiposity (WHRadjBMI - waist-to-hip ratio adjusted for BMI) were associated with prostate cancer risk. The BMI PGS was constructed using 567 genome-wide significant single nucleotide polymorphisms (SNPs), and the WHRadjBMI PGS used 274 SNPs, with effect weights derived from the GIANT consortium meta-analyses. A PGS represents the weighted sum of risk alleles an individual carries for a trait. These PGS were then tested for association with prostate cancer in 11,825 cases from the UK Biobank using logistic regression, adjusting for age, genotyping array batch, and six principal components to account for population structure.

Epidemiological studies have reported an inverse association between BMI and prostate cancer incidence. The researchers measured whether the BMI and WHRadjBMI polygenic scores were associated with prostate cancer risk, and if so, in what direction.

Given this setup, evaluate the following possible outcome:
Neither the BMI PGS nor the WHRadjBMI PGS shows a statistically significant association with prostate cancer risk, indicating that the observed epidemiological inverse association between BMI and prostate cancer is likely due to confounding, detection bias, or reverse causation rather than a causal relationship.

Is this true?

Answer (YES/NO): NO